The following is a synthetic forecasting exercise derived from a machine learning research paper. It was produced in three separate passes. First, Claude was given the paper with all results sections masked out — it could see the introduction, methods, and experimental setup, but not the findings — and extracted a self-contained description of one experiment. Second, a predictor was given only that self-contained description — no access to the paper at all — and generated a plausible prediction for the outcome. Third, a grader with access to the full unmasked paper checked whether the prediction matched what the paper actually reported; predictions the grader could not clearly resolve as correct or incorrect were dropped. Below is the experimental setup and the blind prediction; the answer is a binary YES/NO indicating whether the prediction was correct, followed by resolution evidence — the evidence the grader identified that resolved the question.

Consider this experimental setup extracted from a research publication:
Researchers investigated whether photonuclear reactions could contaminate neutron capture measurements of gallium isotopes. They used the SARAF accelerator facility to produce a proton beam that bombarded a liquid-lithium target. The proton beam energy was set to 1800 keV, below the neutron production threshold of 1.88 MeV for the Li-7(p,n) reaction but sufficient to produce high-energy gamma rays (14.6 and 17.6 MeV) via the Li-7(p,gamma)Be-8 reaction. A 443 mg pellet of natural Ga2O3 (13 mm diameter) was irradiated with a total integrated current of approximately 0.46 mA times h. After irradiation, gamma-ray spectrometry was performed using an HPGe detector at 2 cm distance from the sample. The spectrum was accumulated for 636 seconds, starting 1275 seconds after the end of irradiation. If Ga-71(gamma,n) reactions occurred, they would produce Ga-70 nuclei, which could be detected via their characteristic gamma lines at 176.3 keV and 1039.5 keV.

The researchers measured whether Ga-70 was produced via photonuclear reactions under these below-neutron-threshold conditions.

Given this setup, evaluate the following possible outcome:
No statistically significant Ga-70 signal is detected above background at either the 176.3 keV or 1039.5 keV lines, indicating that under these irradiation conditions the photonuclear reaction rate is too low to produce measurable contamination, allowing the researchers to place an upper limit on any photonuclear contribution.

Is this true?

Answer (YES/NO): YES